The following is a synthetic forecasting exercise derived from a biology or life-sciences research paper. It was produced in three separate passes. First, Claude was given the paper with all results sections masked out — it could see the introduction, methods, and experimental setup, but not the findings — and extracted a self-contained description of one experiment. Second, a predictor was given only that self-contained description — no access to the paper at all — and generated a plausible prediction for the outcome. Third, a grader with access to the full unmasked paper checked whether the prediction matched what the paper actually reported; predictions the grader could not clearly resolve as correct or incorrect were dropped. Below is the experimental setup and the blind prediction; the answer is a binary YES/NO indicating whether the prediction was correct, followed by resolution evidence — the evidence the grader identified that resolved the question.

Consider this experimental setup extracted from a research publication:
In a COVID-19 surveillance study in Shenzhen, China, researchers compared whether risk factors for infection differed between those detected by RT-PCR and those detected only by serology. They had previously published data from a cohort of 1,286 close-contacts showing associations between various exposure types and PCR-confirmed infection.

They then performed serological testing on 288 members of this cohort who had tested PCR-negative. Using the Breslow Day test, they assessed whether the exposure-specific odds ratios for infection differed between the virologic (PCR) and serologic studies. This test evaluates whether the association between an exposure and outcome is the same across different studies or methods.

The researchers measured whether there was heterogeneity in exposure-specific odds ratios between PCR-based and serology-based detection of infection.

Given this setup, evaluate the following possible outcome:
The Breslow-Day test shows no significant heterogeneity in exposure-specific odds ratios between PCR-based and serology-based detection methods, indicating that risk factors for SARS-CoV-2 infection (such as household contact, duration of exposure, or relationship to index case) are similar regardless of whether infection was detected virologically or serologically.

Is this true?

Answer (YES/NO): YES